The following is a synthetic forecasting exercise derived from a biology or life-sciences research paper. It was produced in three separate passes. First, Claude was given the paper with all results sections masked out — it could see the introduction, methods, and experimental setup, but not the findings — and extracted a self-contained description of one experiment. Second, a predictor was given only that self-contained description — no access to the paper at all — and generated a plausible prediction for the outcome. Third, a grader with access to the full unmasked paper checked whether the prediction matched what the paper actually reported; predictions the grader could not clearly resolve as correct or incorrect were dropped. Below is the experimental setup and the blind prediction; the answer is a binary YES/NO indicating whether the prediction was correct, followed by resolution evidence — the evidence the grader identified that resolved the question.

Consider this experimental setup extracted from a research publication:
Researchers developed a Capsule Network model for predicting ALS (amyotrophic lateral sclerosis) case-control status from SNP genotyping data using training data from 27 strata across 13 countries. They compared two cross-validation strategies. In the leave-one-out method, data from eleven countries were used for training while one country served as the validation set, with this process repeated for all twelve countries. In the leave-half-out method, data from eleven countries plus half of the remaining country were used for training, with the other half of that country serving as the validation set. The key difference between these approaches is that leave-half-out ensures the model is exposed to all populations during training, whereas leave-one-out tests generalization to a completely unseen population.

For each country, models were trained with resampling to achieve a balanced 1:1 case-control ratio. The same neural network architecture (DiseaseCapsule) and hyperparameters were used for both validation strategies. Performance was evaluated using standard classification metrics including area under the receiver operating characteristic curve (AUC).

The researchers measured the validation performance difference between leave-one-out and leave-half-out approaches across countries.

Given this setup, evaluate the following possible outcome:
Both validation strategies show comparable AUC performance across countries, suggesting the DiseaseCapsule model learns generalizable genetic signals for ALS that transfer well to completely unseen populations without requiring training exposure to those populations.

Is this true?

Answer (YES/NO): NO